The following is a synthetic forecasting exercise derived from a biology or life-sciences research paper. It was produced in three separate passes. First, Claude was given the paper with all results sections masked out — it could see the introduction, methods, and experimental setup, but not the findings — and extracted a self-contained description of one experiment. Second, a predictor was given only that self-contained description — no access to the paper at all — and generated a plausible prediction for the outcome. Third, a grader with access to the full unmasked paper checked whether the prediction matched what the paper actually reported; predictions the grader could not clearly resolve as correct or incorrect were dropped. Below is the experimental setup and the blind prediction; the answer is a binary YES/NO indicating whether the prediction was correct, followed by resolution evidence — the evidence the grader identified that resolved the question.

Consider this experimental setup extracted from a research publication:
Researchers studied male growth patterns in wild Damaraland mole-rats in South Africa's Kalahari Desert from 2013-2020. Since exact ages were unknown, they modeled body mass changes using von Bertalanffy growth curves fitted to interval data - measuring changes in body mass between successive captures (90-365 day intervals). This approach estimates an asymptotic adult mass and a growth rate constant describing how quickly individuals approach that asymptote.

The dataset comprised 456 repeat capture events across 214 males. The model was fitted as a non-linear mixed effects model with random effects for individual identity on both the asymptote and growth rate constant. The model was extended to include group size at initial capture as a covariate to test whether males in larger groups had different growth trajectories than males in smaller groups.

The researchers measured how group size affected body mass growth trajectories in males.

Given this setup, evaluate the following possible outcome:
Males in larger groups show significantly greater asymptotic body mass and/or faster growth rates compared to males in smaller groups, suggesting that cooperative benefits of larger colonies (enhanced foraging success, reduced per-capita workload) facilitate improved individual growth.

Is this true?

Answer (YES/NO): NO